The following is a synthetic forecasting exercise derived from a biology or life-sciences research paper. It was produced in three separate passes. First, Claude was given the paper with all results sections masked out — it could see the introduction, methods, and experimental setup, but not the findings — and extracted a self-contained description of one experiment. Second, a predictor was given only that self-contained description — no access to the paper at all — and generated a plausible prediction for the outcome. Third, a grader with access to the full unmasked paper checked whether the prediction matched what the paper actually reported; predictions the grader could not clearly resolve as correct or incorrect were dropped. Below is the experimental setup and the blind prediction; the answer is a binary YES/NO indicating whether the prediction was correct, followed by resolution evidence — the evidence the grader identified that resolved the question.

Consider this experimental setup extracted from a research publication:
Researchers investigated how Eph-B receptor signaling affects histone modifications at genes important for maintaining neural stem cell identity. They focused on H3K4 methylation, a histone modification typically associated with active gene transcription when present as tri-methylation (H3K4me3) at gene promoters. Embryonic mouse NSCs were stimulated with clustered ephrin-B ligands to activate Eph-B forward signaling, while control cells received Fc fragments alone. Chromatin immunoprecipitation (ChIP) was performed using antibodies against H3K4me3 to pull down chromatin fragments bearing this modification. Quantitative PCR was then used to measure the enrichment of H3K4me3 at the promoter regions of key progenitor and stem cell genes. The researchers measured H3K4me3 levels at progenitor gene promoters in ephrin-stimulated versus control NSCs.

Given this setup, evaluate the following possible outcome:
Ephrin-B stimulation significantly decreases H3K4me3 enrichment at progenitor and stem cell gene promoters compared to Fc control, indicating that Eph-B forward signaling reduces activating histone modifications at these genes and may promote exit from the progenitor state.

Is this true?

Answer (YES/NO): YES